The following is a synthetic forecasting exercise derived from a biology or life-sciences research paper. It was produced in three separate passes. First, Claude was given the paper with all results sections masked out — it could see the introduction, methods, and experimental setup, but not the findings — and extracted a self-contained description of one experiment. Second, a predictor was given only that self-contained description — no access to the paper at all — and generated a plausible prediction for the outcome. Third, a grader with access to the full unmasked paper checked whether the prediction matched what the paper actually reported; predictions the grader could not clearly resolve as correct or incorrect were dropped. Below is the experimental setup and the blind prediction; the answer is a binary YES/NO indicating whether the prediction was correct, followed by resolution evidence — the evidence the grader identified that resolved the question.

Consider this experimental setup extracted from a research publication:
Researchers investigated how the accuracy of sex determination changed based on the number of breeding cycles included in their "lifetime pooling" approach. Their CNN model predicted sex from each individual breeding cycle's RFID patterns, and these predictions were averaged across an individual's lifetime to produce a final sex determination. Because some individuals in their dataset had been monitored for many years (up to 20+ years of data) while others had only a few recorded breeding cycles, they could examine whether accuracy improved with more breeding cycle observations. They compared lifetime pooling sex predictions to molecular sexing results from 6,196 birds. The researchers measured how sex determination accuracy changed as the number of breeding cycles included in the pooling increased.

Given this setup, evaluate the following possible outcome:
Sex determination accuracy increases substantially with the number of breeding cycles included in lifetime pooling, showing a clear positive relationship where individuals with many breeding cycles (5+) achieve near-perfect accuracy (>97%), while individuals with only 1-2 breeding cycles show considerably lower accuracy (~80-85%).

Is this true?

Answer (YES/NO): NO